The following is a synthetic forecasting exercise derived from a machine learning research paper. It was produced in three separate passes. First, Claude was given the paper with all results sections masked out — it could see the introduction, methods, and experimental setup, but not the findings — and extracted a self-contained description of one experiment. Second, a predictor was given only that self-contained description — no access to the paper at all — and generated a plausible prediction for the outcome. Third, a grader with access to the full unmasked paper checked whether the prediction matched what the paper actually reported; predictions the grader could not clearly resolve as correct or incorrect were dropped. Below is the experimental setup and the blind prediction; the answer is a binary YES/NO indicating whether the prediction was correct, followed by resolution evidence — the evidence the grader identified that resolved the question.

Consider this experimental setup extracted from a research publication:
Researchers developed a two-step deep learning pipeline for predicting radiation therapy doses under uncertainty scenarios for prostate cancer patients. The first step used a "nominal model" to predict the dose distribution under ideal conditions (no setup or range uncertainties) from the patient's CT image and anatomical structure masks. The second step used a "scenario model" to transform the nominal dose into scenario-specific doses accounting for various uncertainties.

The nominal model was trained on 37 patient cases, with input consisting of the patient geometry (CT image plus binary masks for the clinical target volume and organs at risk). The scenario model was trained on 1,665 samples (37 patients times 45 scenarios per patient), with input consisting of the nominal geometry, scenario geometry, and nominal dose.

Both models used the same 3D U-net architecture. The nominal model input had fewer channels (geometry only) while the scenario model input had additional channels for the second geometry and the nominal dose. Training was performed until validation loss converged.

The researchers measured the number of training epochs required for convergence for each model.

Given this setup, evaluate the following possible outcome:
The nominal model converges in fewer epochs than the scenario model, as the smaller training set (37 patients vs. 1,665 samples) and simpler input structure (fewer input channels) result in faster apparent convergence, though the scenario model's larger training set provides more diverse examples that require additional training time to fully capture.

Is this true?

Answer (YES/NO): NO